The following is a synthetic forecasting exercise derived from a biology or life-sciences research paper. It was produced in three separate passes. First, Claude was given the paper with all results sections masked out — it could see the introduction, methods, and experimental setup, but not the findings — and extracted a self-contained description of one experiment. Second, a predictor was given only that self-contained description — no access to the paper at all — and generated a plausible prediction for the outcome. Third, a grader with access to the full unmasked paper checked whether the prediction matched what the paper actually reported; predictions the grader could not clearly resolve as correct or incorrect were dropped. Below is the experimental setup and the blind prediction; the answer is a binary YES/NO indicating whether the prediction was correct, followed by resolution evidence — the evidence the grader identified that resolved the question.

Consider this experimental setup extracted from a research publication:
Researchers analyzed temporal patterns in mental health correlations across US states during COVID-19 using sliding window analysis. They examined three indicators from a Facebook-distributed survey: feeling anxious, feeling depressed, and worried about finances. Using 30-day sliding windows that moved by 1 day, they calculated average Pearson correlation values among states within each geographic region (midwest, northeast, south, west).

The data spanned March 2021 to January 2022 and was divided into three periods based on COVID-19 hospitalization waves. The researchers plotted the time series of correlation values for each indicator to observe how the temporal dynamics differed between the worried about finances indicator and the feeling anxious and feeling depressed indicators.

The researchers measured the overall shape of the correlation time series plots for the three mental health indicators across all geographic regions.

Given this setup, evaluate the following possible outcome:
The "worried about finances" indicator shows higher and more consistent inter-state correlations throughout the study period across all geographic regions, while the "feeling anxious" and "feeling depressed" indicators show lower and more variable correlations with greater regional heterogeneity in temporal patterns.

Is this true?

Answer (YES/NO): NO